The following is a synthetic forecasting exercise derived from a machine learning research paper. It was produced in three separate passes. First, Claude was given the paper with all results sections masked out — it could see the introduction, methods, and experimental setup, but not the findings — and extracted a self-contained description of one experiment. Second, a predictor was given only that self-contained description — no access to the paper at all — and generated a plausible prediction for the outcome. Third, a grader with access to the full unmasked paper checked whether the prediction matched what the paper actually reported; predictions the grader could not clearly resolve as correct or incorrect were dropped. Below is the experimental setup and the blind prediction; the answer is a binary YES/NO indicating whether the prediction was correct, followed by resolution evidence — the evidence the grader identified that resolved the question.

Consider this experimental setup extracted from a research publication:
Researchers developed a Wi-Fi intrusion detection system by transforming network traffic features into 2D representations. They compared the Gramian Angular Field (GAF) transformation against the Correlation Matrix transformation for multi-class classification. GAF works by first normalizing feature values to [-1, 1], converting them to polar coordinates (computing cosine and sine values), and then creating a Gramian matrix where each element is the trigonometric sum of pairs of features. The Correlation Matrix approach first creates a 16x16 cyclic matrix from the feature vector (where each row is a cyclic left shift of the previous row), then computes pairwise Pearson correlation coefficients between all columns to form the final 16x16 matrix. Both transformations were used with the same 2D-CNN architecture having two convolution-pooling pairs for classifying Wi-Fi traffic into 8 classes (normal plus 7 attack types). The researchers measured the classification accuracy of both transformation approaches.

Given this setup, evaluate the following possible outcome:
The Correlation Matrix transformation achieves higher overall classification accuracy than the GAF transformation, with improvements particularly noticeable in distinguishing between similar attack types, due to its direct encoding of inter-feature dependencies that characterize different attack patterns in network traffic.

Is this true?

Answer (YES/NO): NO